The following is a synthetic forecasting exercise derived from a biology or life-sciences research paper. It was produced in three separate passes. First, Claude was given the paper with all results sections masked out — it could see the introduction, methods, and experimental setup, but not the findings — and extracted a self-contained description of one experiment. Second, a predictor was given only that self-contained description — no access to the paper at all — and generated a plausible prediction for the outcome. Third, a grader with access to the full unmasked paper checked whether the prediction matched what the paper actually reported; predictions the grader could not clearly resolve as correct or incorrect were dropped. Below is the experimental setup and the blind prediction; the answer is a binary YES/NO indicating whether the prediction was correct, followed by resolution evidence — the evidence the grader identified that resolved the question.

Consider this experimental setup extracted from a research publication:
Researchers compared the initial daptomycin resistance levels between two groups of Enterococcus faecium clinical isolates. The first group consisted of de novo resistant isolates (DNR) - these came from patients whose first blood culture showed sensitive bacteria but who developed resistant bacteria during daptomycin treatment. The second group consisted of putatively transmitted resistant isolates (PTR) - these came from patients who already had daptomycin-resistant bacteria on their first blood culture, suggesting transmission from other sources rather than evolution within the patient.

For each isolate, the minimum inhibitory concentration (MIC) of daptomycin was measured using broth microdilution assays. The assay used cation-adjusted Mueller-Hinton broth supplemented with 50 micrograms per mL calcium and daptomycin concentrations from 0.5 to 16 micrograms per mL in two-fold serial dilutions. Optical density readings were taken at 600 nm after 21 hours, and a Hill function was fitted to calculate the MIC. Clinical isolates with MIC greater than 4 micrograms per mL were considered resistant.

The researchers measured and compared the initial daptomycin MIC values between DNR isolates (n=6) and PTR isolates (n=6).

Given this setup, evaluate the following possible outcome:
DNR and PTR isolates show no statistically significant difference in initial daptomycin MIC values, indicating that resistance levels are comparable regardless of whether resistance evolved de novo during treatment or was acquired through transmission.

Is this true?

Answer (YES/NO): YES